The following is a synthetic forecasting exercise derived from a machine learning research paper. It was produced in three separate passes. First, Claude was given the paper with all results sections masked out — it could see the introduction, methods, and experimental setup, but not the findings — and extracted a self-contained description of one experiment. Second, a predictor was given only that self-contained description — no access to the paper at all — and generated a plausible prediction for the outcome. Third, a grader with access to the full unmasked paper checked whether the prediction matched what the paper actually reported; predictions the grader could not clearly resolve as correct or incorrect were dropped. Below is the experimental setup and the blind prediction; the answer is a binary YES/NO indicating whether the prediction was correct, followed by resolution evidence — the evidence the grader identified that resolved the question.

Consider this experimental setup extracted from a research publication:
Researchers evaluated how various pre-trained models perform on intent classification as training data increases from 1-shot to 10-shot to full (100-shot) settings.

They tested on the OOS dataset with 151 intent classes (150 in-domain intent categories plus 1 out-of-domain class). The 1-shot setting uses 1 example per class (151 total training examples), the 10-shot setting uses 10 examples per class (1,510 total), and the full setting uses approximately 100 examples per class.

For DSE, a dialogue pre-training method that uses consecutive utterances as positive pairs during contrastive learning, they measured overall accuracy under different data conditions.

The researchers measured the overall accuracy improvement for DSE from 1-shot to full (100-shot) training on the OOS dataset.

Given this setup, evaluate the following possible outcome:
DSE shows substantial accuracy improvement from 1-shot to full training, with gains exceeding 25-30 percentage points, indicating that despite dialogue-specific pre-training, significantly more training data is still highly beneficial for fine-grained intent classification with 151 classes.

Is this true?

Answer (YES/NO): YES